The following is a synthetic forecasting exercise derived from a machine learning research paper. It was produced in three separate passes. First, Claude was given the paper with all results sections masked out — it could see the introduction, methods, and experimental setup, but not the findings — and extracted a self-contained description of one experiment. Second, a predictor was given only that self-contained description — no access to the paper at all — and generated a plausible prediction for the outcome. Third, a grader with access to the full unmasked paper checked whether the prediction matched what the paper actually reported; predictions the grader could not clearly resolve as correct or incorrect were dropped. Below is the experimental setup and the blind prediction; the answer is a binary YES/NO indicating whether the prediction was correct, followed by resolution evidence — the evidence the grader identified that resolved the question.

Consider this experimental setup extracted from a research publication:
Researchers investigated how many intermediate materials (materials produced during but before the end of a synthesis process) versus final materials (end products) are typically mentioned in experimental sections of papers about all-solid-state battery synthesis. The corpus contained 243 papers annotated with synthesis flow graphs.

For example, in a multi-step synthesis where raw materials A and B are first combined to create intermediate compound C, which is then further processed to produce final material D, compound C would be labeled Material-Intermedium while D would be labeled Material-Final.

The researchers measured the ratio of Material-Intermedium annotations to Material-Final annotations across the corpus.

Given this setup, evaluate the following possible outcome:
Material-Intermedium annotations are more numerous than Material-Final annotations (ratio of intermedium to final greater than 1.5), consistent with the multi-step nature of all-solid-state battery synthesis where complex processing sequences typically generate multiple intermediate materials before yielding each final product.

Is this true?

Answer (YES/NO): NO